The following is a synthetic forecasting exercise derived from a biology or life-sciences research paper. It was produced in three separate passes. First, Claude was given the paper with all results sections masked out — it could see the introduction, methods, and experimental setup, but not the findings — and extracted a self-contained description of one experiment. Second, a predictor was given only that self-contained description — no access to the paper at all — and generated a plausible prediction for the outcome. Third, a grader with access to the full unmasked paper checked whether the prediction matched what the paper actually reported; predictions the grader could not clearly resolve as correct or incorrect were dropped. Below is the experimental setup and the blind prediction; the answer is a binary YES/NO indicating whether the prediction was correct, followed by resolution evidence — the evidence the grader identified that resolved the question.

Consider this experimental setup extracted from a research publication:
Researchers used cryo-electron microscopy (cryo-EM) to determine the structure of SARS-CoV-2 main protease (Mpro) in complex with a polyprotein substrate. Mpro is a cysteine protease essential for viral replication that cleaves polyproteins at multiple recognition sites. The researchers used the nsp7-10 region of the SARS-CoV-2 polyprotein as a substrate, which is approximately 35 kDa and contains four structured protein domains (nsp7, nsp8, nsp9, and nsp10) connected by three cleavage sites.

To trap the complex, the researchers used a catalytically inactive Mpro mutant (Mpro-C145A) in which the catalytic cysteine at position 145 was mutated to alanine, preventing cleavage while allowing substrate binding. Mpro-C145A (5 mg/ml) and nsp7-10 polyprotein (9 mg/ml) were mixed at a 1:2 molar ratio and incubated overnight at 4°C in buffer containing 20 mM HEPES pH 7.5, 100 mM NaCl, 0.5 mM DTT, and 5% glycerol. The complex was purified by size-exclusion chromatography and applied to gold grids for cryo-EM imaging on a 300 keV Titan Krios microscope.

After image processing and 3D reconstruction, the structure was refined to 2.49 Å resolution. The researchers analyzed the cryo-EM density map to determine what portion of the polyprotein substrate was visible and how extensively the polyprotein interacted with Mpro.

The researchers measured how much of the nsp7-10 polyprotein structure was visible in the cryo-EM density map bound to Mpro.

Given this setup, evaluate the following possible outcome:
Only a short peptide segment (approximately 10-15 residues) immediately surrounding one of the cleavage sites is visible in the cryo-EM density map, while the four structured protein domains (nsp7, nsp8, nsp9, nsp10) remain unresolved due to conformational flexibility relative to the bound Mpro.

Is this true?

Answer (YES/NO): YES